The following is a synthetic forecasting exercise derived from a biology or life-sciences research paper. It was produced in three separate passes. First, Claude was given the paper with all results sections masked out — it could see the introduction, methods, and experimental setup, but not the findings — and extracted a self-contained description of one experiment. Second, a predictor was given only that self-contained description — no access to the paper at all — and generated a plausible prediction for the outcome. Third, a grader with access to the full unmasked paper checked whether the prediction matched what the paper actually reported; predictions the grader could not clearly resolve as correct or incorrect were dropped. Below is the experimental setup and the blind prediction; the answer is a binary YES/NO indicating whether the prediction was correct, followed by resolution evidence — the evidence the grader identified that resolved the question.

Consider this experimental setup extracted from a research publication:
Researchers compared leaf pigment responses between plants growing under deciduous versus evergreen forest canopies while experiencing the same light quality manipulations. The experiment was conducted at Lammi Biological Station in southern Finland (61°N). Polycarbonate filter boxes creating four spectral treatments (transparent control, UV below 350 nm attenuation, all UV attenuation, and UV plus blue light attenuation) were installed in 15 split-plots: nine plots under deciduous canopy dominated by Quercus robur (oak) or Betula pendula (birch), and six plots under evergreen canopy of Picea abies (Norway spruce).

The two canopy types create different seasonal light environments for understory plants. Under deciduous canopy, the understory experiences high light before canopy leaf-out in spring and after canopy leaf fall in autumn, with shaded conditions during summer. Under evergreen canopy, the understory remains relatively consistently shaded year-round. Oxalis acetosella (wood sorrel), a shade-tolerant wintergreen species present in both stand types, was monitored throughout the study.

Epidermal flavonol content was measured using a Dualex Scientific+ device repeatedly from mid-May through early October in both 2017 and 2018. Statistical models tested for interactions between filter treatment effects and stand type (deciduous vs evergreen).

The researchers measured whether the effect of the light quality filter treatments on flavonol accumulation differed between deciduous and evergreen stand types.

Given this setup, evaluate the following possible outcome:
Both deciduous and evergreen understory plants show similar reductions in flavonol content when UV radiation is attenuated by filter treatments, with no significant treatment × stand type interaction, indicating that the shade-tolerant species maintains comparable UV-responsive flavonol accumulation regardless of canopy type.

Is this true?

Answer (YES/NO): NO